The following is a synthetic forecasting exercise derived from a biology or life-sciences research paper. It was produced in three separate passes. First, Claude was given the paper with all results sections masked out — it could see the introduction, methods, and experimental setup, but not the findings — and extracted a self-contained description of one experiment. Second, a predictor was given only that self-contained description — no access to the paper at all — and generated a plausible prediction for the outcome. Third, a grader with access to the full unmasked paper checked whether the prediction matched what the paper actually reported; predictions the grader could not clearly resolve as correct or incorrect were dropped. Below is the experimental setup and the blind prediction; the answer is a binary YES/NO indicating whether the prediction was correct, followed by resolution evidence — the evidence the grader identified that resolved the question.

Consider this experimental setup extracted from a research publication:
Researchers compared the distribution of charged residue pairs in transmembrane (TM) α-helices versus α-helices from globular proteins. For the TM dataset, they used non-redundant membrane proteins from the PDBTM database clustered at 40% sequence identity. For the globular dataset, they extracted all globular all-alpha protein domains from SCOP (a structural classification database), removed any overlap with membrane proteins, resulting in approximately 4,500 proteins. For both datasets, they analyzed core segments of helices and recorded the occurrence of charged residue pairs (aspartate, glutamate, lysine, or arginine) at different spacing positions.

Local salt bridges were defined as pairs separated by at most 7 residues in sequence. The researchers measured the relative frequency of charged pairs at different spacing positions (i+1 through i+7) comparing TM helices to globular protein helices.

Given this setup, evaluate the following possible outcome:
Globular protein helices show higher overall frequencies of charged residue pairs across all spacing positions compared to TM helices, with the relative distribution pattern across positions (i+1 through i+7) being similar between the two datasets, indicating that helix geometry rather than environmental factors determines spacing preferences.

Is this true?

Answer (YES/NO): NO